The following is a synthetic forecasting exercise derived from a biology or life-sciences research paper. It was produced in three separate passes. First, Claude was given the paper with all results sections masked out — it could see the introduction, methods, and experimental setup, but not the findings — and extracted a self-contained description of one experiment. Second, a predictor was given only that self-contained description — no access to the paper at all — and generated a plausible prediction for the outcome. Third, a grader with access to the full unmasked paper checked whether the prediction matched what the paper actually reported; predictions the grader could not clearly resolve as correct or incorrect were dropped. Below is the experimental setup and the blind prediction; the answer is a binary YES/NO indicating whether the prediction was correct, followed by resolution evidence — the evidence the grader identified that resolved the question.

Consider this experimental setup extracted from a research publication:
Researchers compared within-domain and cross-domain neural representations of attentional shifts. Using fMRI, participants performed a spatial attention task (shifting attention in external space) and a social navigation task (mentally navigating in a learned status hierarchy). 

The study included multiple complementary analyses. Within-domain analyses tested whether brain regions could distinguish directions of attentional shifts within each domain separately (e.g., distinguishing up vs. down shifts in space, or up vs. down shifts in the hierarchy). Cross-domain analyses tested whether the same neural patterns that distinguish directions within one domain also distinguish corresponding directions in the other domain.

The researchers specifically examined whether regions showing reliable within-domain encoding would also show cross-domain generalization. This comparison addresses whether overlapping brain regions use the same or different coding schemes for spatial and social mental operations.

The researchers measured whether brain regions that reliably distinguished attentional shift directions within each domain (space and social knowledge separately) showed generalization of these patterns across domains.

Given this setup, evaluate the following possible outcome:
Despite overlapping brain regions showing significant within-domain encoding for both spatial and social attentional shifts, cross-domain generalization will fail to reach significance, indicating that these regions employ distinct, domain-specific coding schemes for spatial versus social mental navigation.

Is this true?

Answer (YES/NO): YES